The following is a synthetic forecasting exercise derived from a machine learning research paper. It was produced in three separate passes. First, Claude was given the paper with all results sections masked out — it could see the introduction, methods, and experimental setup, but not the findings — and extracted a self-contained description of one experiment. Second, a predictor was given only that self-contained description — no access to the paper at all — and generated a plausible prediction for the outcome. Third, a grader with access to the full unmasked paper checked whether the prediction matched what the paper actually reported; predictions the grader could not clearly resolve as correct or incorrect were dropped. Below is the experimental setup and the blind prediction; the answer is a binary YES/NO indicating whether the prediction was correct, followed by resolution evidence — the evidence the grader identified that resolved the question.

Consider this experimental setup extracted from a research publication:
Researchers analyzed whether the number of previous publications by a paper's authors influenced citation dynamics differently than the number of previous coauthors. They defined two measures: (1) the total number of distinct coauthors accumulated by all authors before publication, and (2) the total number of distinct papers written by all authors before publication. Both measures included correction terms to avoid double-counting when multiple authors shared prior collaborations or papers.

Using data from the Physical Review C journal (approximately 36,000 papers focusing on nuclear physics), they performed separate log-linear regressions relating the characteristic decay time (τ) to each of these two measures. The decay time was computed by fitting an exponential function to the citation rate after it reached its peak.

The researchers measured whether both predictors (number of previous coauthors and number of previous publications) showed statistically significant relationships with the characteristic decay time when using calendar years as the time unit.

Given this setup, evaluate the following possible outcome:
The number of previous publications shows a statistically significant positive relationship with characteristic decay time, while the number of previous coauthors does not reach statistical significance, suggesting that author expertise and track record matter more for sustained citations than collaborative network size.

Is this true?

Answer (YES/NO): NO